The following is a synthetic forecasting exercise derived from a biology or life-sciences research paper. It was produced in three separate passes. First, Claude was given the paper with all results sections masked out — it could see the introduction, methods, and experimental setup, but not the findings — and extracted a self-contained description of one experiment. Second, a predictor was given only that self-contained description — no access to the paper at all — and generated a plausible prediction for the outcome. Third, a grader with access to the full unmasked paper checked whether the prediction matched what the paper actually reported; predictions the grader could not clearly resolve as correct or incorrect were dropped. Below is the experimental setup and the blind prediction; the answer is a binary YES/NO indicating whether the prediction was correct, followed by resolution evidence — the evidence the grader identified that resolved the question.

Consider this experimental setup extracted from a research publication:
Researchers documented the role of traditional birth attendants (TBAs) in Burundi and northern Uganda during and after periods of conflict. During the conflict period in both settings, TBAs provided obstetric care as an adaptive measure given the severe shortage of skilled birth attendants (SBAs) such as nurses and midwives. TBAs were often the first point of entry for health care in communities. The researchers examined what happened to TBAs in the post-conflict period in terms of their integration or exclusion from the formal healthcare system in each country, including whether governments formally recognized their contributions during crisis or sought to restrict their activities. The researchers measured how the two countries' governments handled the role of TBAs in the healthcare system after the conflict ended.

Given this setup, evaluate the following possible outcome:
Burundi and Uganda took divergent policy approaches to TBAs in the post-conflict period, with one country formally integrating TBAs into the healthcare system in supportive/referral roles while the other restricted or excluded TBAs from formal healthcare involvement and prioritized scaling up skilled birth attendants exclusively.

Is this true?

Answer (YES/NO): YES